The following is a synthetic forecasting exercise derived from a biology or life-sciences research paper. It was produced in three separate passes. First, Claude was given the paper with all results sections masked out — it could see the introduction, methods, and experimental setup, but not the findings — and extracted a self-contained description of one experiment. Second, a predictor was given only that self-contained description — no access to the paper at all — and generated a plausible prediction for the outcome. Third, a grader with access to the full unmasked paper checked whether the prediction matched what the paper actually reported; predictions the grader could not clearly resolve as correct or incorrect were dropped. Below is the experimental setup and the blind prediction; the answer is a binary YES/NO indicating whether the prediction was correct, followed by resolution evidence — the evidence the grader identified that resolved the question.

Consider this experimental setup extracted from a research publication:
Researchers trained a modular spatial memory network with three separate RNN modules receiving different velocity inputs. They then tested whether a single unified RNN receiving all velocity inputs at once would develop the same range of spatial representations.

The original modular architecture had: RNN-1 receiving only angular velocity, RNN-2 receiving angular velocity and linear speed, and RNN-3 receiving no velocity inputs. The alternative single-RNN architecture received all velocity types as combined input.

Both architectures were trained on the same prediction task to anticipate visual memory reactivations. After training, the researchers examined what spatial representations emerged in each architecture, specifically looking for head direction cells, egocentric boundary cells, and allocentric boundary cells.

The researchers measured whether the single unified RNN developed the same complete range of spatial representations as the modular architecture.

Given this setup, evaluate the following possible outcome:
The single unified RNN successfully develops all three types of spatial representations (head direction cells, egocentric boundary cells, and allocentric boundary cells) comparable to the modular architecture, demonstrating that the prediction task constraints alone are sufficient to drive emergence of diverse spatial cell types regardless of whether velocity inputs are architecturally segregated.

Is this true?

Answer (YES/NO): NO